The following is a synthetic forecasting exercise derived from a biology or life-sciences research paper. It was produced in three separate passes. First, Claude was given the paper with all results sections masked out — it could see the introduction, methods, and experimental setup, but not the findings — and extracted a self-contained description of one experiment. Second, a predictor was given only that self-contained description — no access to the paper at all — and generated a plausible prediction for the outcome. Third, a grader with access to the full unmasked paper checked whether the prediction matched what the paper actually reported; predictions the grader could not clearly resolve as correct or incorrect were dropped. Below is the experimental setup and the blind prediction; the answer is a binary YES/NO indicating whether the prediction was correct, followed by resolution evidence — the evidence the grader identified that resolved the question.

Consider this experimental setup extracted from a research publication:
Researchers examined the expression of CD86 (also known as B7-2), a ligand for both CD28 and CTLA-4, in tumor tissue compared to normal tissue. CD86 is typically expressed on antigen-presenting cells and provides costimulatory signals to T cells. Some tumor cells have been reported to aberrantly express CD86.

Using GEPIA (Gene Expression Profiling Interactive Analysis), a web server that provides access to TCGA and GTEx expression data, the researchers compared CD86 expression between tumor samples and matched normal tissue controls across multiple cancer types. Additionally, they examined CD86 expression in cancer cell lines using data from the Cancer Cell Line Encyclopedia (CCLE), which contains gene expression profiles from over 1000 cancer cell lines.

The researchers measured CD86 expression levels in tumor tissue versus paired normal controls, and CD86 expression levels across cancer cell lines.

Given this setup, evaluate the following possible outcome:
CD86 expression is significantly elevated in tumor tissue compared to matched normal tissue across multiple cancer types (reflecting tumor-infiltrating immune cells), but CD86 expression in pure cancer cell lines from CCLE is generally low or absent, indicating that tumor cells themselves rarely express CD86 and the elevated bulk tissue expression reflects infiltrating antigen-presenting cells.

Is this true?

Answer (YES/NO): NO